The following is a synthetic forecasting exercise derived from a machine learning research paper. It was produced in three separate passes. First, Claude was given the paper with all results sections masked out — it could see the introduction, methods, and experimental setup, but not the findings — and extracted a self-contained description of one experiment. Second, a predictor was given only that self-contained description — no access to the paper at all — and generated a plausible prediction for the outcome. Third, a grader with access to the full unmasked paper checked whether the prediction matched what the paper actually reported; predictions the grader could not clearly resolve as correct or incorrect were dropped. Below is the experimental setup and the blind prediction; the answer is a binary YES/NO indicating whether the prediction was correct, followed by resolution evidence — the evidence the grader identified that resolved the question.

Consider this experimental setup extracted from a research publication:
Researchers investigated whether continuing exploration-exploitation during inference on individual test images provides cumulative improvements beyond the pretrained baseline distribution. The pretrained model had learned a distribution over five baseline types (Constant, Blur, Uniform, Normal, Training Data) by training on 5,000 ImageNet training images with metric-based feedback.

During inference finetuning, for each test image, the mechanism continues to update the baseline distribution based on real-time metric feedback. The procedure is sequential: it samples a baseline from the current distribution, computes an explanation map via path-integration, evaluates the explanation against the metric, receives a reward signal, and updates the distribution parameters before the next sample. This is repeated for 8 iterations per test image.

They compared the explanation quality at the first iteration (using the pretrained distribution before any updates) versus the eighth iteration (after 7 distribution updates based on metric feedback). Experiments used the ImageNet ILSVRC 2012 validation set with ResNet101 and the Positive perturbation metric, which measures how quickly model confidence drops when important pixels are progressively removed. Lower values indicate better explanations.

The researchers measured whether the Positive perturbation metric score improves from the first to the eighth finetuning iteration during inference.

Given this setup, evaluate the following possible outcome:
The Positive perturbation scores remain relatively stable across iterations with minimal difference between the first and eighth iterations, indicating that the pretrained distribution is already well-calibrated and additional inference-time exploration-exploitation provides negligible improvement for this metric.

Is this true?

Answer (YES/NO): NO